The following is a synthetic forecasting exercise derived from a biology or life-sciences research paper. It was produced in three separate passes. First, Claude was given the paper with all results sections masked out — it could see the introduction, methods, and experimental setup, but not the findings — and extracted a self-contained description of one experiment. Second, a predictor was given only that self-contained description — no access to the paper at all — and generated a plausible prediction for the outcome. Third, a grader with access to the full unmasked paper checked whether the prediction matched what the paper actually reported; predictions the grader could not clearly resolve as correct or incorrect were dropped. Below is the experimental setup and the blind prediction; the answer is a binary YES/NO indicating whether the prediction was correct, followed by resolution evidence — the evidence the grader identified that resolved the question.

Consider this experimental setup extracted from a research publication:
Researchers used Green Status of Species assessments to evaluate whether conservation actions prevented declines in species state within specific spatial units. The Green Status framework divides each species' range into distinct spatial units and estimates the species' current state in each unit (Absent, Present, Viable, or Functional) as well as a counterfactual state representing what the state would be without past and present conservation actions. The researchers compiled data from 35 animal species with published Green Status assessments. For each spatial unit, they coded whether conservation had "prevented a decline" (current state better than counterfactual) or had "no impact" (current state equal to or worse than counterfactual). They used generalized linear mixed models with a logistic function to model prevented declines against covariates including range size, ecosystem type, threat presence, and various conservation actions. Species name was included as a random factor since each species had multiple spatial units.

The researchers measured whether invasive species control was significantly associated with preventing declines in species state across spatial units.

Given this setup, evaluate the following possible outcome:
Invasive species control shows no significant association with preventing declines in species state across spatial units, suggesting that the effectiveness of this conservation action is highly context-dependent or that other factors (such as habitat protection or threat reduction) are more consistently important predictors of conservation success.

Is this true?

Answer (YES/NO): NO